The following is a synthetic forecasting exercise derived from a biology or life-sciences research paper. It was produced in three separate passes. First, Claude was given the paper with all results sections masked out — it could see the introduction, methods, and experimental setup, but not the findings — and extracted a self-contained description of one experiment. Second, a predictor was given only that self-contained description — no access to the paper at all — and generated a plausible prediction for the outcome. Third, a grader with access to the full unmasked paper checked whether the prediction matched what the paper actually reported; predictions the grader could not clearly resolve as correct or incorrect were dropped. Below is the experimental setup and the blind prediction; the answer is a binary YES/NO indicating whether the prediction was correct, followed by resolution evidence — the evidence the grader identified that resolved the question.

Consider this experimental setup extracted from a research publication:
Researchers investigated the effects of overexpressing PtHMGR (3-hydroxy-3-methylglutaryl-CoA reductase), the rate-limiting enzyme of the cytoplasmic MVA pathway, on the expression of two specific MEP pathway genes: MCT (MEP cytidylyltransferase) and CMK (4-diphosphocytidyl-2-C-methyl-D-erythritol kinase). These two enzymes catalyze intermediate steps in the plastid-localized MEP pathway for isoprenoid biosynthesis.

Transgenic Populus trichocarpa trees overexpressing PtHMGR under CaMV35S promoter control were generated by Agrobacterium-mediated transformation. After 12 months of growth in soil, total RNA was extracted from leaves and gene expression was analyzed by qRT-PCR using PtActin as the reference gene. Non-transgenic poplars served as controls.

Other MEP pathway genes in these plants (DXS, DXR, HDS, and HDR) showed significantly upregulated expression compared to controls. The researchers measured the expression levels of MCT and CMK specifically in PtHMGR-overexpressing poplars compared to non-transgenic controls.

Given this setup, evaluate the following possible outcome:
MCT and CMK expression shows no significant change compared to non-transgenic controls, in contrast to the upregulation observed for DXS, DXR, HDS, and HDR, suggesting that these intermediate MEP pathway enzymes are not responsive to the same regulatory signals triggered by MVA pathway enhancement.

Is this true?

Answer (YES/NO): NO